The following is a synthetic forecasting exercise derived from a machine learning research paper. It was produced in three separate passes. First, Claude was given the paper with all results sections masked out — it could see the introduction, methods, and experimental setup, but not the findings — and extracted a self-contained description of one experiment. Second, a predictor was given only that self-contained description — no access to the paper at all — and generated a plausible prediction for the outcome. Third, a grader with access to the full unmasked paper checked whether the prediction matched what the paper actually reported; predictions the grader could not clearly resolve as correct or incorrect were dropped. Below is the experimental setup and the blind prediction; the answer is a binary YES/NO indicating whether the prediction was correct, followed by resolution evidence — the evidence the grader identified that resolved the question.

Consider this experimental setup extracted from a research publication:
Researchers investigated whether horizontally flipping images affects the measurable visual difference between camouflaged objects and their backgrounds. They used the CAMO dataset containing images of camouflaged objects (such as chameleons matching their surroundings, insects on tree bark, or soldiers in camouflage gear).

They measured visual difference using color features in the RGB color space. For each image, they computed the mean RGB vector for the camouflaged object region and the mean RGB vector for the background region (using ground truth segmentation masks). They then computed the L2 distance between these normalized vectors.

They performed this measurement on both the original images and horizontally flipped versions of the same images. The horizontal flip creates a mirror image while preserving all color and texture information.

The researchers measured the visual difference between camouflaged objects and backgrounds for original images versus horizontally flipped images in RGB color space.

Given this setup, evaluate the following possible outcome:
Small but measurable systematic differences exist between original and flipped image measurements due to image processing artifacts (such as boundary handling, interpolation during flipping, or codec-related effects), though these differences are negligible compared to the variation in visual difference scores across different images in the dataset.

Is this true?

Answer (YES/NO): NO